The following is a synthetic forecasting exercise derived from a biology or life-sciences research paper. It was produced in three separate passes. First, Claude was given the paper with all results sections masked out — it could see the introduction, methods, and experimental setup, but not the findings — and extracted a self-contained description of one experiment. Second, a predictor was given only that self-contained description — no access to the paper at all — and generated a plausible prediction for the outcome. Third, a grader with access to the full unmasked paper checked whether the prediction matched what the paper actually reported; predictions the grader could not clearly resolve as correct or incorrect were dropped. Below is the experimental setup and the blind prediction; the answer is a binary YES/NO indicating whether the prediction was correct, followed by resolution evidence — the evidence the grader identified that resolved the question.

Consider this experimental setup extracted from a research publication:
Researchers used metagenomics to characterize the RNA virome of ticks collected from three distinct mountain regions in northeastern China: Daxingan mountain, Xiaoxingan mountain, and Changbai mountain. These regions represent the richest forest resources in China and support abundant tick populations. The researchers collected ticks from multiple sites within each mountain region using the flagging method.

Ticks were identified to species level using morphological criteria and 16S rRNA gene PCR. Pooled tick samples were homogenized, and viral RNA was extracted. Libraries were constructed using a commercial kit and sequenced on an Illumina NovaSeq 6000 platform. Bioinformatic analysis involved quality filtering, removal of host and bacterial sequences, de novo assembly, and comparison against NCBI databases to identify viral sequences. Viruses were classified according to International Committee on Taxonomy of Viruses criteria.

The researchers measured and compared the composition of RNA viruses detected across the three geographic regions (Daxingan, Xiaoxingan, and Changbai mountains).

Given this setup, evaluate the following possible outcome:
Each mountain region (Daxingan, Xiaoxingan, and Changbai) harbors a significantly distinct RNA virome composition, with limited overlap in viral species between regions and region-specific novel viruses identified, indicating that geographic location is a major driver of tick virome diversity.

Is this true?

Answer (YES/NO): NO